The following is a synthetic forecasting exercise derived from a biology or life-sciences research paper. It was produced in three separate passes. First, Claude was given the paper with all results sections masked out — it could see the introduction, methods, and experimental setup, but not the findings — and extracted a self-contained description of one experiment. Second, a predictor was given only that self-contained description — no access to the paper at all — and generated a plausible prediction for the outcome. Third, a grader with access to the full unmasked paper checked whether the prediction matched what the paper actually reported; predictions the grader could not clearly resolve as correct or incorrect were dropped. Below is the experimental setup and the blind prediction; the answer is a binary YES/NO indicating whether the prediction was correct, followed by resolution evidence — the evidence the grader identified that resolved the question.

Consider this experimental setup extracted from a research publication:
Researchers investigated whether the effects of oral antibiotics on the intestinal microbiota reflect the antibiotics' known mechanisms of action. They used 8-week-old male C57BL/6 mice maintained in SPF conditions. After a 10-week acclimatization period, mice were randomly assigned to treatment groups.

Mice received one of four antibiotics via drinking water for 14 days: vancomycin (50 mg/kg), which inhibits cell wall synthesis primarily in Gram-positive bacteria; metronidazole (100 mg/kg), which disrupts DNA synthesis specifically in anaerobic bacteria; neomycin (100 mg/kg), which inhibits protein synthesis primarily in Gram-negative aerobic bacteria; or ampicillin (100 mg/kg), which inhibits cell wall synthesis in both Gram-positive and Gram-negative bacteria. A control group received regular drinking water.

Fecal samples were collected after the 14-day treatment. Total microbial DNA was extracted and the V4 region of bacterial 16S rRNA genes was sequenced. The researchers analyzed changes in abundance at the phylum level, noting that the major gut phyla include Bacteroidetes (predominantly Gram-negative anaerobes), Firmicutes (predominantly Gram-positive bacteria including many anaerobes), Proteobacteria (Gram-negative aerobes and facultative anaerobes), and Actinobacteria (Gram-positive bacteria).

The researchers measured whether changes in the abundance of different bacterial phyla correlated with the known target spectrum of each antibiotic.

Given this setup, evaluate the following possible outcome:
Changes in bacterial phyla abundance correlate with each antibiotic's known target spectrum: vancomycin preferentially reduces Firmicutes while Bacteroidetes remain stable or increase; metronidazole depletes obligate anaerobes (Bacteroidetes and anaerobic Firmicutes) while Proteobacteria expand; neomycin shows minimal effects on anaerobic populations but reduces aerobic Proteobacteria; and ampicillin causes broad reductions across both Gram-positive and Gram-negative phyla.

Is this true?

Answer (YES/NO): NO